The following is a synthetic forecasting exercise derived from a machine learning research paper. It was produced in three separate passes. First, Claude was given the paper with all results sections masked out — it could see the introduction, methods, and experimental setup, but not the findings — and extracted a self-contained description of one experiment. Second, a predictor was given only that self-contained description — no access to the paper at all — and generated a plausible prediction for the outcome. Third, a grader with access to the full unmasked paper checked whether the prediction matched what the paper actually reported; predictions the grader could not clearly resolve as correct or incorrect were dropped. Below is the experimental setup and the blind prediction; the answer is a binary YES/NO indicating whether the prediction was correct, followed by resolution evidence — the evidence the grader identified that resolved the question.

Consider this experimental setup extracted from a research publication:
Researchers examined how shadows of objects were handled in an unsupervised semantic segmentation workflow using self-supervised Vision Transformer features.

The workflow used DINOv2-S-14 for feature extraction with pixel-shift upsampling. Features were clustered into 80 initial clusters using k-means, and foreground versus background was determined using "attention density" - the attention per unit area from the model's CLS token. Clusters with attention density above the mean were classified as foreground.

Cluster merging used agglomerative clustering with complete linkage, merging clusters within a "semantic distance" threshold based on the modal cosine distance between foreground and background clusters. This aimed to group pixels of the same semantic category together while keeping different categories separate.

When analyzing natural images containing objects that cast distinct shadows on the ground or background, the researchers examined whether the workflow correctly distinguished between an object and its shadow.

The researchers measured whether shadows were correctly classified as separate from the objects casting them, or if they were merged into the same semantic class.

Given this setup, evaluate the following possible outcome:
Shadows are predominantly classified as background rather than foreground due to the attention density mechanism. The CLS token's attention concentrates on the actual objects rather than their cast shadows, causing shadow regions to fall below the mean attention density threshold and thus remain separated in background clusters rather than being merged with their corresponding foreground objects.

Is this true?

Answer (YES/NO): NO